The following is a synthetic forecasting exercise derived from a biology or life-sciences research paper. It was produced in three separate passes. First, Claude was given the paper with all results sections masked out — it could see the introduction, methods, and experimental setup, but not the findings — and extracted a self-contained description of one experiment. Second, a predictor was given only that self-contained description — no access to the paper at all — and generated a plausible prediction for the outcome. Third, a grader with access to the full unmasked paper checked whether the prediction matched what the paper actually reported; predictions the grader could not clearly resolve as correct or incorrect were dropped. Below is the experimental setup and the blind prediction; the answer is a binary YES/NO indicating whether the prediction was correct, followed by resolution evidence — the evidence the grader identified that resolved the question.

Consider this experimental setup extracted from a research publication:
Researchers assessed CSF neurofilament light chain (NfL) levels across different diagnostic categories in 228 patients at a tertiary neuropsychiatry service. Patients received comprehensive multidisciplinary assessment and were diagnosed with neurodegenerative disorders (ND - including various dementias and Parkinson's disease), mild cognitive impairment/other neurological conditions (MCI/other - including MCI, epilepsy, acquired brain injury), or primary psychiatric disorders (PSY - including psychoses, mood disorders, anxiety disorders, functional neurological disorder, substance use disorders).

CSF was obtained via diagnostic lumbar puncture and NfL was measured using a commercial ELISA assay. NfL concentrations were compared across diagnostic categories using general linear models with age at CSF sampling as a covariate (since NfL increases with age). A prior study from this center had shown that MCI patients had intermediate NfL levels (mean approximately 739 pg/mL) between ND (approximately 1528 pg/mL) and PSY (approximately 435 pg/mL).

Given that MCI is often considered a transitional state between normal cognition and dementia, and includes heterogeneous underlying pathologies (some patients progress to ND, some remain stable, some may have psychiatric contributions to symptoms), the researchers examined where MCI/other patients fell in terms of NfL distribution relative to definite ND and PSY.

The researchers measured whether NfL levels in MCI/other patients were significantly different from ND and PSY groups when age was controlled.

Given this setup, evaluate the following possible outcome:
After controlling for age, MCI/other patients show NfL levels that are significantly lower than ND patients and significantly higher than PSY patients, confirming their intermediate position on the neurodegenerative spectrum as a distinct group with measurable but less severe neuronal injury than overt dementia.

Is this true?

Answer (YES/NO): NO